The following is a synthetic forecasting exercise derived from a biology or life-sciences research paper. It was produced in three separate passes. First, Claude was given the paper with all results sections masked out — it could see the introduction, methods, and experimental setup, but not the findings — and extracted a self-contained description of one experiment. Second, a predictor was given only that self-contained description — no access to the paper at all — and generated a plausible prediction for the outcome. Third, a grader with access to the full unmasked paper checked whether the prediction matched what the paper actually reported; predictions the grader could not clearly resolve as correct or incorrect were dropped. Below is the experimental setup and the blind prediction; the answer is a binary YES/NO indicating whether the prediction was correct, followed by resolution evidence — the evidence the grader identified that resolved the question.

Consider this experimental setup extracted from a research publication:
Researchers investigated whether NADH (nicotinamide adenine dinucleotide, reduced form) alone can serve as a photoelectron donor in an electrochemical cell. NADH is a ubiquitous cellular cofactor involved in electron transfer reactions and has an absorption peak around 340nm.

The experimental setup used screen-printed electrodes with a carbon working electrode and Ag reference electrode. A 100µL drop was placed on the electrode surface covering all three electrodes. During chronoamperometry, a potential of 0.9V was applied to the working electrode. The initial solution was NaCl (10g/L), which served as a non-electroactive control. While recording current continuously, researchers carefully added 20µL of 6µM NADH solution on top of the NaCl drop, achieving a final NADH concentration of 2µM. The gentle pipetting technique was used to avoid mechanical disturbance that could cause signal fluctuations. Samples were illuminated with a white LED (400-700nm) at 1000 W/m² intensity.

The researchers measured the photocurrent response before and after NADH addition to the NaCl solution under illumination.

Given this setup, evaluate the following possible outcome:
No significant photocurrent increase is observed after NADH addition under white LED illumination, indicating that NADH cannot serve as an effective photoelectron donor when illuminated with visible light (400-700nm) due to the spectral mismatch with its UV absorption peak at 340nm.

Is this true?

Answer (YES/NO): YES